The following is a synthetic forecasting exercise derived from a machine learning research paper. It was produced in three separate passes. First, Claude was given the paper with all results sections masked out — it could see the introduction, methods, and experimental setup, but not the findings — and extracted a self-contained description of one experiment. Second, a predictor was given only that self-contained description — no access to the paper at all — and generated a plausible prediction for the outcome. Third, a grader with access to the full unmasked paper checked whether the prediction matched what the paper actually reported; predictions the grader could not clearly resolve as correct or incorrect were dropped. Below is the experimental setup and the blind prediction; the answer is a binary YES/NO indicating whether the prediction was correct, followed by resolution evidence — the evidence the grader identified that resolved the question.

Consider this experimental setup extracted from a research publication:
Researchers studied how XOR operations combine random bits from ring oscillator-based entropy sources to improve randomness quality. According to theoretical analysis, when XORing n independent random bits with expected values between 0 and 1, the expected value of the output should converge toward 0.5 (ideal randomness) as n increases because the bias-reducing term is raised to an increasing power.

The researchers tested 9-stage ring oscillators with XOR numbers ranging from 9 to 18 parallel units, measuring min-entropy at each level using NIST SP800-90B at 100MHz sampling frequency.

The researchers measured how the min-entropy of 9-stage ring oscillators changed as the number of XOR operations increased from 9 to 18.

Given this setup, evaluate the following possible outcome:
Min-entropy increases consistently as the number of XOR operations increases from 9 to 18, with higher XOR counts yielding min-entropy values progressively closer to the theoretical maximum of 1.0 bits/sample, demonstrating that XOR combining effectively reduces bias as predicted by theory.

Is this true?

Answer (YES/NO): YES